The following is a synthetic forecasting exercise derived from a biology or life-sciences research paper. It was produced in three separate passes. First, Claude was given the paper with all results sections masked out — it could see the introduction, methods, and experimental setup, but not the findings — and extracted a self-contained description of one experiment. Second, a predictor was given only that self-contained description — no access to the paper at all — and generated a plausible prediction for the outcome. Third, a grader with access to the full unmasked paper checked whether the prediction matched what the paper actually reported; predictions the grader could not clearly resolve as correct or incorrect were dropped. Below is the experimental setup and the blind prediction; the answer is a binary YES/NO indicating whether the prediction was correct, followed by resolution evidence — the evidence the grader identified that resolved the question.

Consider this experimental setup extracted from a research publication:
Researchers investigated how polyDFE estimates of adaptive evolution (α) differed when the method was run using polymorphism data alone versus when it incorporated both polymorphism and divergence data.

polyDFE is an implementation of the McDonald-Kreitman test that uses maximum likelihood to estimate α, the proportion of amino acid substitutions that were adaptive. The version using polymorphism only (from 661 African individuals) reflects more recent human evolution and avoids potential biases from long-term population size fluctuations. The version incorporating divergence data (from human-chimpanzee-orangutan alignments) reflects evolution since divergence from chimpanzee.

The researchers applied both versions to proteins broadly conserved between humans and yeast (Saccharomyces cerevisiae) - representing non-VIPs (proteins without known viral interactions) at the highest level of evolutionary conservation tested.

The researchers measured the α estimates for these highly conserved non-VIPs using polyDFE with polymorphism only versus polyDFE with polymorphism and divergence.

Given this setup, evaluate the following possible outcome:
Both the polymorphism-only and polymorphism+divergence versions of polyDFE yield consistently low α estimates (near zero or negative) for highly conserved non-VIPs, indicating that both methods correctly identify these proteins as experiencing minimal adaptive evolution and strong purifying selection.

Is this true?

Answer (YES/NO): NO